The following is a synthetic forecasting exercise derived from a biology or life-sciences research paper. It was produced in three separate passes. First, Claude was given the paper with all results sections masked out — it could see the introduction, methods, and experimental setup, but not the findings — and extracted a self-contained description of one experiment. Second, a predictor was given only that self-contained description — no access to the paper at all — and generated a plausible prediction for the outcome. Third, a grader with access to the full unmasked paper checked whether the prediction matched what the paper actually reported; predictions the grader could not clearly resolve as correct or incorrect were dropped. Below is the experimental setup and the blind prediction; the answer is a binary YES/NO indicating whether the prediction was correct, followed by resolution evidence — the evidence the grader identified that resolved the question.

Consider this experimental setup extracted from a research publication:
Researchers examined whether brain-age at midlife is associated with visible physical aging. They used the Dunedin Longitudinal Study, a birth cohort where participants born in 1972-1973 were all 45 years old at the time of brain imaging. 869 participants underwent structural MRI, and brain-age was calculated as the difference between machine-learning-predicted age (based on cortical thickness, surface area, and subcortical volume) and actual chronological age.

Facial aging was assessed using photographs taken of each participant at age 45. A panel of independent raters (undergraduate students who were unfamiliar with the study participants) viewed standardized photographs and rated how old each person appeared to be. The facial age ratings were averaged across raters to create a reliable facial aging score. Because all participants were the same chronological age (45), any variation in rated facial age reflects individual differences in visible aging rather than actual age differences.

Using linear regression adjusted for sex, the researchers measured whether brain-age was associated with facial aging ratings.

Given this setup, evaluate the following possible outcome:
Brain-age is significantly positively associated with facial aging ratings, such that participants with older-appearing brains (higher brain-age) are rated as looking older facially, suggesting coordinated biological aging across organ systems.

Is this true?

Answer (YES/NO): YES